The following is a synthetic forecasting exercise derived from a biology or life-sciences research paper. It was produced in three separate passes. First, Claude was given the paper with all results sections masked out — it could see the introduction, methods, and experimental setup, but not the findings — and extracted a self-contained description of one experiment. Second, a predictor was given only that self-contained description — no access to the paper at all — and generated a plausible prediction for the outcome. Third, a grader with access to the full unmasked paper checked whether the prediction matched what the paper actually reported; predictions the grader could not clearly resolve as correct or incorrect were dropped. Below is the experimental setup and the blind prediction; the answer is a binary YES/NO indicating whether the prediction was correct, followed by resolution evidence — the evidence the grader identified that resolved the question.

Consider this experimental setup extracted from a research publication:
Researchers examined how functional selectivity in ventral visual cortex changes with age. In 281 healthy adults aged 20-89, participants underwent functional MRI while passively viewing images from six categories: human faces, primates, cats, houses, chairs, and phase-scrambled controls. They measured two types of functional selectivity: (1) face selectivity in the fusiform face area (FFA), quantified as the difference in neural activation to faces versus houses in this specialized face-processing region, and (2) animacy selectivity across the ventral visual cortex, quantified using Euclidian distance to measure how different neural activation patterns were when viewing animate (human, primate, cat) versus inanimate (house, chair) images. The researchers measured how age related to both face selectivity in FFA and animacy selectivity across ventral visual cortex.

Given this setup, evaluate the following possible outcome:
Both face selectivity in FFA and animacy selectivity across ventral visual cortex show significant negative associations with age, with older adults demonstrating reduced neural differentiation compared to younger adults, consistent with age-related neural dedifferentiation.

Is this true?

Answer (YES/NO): YES